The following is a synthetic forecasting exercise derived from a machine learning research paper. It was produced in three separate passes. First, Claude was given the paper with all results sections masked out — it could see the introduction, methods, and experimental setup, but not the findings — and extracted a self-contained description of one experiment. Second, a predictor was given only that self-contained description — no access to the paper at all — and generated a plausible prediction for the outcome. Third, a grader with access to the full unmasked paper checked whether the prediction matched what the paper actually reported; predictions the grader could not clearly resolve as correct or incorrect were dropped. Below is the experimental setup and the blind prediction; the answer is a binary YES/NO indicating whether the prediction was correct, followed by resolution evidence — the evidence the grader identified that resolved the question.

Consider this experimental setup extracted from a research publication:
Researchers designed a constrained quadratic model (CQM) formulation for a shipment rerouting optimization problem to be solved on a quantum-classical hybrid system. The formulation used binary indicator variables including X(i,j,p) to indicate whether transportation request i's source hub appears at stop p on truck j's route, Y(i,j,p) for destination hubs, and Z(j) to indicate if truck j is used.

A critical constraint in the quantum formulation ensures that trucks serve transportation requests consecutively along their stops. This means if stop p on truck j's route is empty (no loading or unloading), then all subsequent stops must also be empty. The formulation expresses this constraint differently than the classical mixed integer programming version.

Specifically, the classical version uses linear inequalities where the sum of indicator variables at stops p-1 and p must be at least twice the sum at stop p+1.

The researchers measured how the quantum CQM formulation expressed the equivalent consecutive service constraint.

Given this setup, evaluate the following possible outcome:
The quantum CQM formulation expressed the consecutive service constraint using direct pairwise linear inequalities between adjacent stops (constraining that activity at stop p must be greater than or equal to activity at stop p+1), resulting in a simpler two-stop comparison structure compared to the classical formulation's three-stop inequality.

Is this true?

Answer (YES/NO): NO